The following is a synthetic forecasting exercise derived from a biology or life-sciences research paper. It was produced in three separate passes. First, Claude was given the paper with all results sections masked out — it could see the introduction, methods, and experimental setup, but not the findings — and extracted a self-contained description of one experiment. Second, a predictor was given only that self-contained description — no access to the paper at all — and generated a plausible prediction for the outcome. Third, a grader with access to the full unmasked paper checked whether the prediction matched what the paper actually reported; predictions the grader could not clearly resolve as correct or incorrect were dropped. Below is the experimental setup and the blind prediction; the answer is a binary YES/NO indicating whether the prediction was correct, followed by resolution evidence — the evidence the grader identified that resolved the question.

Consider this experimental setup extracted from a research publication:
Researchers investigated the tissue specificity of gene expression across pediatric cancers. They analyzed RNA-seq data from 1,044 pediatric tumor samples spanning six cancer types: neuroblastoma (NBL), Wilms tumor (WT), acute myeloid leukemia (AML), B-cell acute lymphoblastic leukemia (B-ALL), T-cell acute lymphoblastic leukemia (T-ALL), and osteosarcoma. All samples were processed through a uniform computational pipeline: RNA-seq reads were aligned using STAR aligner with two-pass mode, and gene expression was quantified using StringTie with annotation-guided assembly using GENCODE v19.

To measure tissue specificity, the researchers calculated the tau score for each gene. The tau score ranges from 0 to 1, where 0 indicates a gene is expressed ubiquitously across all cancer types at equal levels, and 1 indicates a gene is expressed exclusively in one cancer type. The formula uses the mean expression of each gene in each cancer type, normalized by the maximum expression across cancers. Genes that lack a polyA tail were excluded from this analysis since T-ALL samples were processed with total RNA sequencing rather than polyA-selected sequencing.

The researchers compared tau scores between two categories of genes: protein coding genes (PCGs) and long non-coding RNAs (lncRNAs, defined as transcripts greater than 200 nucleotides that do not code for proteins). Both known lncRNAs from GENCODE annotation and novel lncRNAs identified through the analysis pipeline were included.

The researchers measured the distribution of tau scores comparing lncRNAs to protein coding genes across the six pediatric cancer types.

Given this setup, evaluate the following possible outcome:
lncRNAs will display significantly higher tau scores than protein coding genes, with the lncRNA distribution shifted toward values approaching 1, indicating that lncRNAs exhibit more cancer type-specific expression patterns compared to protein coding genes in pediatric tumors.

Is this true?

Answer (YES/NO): YES